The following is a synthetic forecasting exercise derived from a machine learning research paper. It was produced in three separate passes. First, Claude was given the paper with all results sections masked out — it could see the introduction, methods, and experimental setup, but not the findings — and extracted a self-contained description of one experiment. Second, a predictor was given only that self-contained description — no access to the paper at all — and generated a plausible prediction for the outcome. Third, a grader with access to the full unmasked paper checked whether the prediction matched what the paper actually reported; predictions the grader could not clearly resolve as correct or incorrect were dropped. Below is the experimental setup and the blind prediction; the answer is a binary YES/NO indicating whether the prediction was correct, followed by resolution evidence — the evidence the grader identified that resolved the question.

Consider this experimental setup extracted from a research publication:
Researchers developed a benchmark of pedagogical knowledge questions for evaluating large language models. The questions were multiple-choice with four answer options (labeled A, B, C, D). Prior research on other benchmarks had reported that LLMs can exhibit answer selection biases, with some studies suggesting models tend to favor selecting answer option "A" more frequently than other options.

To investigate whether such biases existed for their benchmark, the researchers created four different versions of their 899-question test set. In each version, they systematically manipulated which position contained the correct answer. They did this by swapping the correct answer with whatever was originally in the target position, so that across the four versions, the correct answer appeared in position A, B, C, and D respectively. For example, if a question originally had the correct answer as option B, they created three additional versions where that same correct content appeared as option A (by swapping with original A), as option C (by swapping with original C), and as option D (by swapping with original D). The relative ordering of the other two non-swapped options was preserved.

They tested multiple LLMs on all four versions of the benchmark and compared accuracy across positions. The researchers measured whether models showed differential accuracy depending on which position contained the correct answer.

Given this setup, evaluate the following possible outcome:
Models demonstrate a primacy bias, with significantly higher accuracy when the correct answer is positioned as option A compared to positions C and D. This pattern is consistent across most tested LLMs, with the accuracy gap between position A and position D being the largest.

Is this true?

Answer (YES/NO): NO